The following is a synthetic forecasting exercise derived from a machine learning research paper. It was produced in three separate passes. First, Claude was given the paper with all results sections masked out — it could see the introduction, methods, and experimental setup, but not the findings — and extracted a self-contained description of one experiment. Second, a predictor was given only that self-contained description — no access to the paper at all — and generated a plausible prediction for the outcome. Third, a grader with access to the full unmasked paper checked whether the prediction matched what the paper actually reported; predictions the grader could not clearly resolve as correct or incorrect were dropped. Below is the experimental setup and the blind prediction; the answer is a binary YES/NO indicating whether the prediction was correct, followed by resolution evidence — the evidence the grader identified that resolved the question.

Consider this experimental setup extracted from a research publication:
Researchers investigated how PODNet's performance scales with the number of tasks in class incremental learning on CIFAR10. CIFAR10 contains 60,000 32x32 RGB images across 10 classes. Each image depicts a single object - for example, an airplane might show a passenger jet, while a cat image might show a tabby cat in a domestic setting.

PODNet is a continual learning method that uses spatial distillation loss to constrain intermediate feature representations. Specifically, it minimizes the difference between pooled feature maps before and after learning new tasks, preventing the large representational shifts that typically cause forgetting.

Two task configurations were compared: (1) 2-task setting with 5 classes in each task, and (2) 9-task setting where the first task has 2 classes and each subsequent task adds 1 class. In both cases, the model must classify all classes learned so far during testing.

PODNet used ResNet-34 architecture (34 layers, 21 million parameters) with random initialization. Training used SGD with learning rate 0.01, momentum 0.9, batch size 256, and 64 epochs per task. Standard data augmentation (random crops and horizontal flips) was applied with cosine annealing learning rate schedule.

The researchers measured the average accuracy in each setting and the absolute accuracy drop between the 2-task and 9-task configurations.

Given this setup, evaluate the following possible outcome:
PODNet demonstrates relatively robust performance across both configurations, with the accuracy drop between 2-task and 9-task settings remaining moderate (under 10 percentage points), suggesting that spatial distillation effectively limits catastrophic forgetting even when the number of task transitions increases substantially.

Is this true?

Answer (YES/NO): NO